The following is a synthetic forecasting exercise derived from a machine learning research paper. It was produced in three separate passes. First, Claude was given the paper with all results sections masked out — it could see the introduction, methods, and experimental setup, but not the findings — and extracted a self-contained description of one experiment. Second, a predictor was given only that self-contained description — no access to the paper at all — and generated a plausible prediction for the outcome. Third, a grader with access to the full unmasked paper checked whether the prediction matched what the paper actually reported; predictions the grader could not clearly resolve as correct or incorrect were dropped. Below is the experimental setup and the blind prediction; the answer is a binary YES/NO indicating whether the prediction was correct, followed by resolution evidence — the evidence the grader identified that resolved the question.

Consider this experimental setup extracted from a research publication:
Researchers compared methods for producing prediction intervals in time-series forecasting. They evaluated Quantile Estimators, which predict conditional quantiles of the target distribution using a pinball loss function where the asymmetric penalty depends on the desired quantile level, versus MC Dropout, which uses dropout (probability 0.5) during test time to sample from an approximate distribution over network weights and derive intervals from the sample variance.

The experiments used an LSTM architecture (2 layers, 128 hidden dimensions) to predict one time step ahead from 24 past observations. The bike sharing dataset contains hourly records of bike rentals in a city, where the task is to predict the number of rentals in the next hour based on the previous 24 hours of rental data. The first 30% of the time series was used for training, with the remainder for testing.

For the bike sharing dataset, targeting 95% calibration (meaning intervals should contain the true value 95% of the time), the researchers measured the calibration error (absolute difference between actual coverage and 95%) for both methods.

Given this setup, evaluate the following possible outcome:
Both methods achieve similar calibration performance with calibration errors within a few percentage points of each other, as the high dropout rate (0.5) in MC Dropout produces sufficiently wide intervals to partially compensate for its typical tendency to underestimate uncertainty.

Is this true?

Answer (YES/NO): NO